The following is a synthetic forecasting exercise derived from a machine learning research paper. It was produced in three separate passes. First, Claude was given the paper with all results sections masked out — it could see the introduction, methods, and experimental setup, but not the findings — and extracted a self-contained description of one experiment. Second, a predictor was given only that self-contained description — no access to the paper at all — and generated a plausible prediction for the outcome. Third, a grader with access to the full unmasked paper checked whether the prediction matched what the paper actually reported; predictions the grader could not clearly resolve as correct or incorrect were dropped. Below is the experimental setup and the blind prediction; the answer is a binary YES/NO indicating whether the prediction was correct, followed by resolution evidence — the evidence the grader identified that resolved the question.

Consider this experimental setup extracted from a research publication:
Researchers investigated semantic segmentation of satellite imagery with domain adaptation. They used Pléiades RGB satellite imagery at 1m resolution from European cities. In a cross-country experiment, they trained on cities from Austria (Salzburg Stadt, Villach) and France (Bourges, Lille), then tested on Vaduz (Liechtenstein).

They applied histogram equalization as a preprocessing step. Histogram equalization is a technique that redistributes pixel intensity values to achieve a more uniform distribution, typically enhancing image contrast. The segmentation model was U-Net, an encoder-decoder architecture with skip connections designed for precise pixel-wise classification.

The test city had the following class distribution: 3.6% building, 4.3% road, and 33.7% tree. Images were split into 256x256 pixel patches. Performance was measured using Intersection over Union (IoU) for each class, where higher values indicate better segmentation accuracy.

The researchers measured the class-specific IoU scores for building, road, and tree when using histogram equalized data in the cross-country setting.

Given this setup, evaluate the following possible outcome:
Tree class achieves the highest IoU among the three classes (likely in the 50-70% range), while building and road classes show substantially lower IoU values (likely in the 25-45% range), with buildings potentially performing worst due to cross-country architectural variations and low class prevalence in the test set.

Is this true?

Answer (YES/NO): NO